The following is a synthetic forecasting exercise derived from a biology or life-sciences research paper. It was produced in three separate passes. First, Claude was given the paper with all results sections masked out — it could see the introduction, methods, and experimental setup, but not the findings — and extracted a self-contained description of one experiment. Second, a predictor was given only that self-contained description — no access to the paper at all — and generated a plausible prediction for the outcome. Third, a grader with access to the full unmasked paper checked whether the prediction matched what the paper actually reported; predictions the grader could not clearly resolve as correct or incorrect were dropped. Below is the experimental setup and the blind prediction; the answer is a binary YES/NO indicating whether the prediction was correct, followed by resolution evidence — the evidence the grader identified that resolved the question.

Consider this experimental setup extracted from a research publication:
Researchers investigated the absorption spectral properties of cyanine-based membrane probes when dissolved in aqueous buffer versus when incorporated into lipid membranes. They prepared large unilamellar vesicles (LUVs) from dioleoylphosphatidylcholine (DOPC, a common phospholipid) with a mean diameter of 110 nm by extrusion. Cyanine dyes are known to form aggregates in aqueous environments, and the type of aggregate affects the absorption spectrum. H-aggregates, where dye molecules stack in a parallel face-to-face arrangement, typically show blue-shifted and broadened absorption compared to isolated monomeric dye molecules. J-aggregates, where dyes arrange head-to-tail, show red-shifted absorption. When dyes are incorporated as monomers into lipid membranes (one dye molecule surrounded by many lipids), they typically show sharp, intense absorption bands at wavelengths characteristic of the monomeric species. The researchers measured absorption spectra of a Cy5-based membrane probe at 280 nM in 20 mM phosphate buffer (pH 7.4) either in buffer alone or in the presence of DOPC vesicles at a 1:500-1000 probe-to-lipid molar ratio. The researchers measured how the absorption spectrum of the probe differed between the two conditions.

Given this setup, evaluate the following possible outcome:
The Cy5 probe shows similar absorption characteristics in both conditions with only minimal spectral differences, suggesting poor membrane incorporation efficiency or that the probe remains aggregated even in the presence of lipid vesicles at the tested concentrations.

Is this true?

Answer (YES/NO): NO